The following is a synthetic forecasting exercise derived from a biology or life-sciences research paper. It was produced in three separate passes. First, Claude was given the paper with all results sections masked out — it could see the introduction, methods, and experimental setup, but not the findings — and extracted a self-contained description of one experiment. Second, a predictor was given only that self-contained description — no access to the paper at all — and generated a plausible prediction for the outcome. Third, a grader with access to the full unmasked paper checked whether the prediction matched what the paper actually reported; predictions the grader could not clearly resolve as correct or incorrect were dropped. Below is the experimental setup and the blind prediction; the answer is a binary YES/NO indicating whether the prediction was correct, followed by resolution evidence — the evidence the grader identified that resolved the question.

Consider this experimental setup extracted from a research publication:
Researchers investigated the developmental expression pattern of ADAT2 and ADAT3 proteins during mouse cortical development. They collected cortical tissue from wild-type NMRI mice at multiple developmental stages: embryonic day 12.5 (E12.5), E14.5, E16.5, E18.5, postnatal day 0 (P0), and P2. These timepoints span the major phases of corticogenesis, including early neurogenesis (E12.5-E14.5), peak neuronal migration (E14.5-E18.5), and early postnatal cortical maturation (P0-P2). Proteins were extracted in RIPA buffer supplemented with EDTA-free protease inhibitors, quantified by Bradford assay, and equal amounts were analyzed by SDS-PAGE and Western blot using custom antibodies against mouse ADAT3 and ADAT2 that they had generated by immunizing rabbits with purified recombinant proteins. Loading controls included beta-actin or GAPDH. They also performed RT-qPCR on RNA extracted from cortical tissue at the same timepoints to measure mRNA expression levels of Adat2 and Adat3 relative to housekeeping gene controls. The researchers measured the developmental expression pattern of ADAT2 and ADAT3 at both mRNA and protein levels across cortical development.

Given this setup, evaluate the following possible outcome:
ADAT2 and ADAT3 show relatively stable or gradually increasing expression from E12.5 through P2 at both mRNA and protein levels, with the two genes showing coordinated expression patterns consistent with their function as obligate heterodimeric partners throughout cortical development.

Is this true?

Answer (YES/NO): NO